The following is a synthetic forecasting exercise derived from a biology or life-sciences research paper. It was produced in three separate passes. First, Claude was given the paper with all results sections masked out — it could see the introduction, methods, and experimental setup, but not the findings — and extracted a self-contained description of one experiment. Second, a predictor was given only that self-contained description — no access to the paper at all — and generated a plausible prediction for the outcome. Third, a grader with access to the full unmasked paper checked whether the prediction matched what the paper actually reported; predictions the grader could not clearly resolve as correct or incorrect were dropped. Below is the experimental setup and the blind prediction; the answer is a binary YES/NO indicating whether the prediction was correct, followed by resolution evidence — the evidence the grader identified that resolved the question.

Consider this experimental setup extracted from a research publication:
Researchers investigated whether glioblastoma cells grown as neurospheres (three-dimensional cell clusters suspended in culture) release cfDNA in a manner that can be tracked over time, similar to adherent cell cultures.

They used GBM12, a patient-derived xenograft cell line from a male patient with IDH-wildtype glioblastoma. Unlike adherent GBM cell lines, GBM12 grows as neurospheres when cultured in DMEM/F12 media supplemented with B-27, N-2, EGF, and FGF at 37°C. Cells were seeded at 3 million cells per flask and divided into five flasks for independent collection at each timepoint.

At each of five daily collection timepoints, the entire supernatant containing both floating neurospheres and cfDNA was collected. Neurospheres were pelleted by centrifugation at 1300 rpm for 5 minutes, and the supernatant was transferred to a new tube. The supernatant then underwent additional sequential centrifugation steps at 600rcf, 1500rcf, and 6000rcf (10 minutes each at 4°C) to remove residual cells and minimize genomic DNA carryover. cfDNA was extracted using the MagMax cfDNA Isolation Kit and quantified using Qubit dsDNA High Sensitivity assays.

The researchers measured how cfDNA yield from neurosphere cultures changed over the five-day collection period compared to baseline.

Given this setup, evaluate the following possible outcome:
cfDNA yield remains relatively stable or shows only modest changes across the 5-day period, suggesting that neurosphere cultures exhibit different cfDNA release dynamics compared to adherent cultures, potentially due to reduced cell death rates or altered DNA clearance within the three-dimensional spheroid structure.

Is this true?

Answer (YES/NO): NO